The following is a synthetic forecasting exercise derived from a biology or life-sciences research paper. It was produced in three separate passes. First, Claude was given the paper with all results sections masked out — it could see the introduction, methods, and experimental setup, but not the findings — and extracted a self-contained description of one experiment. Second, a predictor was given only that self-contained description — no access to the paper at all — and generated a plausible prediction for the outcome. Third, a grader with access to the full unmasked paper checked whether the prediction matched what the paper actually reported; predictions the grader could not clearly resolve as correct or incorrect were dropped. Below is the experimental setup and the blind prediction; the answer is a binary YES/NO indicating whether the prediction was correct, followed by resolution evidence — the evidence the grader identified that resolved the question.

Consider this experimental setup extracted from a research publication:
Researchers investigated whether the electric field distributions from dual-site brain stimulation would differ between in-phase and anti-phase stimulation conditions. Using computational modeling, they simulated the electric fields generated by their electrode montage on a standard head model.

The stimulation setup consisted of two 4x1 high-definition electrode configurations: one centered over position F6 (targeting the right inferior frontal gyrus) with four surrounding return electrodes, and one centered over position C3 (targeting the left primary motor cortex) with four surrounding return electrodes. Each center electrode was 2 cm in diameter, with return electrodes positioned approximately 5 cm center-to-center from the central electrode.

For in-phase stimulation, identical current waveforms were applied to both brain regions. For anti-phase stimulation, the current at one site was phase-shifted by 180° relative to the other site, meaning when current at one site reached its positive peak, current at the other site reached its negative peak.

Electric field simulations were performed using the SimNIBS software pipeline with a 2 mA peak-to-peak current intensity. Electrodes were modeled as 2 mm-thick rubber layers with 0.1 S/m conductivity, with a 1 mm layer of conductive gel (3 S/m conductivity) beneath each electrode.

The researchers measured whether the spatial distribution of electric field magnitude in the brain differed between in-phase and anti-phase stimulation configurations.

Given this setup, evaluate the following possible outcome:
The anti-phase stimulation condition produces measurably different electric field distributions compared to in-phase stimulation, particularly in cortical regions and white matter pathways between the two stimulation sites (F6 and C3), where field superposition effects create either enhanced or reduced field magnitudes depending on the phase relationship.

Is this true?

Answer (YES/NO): NO